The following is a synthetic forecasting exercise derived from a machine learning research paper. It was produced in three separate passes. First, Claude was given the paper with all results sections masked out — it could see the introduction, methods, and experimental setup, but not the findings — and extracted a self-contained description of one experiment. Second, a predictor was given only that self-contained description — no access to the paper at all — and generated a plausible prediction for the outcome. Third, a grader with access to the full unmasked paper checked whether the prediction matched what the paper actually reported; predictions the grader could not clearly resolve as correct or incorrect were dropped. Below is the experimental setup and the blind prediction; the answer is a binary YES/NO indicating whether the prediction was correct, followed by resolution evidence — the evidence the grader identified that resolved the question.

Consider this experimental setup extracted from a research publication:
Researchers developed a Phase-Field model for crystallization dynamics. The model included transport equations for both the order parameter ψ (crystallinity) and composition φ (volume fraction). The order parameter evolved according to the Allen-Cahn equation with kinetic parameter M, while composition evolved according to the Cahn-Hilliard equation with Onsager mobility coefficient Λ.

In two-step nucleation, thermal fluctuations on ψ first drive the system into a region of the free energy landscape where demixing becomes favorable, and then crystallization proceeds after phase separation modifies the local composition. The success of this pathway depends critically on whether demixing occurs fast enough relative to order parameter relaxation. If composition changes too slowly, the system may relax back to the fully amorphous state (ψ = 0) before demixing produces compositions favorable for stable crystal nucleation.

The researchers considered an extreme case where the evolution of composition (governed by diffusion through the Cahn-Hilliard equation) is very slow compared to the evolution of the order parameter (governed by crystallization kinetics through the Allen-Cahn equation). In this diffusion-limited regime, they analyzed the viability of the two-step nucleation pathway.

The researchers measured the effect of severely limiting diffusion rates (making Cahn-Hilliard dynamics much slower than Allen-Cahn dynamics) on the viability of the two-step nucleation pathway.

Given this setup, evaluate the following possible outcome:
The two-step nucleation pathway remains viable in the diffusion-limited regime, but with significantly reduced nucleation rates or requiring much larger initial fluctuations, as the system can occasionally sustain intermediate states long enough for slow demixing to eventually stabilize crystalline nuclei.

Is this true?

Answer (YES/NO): NO